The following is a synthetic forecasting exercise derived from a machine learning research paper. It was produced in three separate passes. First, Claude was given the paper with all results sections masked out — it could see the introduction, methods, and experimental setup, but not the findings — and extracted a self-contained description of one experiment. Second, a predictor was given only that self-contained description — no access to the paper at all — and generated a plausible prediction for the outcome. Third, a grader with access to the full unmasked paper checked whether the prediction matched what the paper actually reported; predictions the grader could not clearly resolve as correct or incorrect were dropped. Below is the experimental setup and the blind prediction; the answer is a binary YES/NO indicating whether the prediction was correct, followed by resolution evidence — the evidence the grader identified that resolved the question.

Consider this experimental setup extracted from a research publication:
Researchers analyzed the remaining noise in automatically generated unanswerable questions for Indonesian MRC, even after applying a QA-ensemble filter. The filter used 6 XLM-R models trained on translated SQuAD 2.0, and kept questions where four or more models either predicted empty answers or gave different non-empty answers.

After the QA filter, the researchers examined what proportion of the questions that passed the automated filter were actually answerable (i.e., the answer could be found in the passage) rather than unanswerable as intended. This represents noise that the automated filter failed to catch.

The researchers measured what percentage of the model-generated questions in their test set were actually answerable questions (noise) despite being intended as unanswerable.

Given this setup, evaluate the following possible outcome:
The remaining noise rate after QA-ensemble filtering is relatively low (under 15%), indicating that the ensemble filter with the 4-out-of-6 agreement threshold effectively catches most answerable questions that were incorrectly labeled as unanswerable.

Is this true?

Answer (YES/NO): YES